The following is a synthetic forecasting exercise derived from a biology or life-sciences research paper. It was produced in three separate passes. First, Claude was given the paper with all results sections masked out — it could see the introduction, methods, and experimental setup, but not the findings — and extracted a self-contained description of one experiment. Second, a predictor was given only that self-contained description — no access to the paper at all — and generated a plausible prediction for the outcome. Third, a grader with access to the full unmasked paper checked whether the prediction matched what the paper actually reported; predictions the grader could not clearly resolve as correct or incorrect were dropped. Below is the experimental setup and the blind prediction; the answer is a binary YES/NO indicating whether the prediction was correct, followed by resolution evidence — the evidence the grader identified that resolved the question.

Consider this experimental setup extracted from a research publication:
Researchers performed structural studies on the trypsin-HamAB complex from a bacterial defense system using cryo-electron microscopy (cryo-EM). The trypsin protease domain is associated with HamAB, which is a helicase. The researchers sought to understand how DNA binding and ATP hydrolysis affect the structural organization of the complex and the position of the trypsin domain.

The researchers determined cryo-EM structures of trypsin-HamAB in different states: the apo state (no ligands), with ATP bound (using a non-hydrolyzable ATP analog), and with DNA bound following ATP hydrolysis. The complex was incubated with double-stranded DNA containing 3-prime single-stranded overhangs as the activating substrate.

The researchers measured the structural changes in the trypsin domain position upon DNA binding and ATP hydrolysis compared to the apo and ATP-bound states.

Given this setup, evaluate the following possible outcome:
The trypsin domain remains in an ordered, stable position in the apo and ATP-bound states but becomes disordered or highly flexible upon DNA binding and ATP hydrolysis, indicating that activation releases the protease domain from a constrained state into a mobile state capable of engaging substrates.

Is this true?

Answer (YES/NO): YES